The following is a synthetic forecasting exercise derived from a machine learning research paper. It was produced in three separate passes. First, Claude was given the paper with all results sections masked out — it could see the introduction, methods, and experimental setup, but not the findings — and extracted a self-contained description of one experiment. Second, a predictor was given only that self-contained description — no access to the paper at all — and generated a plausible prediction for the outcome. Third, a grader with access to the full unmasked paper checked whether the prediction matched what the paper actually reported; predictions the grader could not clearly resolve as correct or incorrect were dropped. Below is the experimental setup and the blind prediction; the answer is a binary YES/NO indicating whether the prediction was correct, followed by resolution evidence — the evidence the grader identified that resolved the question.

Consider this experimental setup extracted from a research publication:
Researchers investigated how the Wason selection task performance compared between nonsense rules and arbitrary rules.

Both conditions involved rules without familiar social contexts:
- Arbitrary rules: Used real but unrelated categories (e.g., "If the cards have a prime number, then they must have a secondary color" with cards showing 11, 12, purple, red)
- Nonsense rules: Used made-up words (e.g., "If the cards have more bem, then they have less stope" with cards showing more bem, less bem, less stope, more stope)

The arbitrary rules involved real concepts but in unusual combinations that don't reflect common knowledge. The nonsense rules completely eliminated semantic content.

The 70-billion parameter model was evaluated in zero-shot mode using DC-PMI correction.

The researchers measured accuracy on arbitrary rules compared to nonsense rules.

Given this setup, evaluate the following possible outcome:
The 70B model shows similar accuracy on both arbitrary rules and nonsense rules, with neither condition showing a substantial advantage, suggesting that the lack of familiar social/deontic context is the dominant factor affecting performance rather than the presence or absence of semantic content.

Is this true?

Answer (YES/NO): YES